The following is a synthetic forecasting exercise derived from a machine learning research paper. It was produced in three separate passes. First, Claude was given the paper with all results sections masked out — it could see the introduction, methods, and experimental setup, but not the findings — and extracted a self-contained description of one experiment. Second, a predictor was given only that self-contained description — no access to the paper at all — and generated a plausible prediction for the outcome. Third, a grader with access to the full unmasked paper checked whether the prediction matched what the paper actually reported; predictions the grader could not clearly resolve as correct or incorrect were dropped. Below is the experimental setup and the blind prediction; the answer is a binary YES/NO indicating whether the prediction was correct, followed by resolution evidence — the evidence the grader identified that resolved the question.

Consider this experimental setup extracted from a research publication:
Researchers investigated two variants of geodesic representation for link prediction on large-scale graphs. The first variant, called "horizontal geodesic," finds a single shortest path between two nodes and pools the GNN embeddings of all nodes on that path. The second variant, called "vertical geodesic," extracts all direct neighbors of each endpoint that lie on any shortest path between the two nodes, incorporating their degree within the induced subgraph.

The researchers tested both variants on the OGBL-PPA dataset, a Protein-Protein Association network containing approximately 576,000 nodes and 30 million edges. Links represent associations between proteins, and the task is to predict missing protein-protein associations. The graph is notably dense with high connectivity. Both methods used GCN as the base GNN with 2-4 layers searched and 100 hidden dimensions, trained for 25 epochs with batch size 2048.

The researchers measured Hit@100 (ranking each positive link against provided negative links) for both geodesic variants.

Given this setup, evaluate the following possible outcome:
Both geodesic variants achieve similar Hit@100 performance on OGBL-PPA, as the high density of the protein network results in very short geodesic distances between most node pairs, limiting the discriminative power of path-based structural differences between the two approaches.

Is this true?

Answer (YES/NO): NO